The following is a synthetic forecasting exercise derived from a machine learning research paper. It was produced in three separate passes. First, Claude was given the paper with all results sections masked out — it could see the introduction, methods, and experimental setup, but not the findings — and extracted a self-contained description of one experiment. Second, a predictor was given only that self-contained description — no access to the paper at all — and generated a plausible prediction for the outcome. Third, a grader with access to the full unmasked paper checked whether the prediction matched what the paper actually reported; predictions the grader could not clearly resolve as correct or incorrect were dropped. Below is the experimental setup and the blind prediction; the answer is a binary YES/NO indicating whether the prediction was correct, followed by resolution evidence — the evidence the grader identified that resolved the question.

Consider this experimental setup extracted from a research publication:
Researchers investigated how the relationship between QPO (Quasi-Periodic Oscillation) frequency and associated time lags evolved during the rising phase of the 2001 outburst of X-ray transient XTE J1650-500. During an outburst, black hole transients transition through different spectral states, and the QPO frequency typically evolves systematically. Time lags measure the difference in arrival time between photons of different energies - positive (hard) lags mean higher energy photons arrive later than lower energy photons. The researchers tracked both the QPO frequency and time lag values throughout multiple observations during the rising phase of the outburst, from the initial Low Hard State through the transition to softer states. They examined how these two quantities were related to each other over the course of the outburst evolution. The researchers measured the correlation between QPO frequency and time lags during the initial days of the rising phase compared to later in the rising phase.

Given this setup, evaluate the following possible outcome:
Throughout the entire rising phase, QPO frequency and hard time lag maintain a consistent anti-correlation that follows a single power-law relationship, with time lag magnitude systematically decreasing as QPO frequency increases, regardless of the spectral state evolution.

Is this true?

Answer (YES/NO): NO